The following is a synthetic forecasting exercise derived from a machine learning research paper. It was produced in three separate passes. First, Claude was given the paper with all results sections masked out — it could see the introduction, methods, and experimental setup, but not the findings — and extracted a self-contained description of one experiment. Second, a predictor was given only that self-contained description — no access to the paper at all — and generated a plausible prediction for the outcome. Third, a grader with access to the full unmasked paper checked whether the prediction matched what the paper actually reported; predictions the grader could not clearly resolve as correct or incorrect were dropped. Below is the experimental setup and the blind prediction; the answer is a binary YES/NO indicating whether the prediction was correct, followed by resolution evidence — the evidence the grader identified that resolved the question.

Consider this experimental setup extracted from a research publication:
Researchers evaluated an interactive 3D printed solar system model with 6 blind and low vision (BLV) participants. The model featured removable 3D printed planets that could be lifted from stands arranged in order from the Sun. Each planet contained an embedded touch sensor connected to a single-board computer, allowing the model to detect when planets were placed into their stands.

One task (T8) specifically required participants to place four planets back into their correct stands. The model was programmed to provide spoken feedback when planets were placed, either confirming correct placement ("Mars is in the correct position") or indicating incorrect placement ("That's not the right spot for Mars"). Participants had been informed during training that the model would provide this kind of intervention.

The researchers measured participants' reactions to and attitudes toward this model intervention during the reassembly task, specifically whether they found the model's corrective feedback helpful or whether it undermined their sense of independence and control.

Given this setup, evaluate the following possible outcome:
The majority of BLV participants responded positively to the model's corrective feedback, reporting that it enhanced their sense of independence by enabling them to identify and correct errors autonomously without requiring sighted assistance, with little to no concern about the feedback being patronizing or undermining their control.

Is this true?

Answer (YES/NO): YES